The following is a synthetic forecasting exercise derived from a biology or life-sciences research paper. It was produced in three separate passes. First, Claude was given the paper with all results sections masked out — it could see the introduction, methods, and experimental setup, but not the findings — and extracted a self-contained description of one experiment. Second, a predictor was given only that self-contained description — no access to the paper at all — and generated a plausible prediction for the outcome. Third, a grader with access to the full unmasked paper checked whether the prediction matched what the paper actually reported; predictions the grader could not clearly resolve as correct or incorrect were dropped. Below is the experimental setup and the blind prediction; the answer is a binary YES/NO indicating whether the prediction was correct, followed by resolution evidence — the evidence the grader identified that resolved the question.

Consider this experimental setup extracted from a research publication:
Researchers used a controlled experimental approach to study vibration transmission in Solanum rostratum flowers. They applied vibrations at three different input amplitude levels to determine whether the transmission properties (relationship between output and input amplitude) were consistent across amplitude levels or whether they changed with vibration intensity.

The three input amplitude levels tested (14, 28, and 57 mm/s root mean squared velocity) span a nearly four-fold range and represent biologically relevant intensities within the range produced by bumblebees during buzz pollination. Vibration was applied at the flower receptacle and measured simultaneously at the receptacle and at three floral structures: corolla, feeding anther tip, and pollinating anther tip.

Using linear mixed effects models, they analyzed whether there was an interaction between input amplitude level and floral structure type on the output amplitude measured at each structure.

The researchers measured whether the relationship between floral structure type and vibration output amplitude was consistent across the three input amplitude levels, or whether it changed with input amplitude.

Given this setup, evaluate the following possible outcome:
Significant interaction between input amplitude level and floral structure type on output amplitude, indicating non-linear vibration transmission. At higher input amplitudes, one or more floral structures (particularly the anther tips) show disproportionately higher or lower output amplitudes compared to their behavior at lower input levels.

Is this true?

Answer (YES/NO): NO